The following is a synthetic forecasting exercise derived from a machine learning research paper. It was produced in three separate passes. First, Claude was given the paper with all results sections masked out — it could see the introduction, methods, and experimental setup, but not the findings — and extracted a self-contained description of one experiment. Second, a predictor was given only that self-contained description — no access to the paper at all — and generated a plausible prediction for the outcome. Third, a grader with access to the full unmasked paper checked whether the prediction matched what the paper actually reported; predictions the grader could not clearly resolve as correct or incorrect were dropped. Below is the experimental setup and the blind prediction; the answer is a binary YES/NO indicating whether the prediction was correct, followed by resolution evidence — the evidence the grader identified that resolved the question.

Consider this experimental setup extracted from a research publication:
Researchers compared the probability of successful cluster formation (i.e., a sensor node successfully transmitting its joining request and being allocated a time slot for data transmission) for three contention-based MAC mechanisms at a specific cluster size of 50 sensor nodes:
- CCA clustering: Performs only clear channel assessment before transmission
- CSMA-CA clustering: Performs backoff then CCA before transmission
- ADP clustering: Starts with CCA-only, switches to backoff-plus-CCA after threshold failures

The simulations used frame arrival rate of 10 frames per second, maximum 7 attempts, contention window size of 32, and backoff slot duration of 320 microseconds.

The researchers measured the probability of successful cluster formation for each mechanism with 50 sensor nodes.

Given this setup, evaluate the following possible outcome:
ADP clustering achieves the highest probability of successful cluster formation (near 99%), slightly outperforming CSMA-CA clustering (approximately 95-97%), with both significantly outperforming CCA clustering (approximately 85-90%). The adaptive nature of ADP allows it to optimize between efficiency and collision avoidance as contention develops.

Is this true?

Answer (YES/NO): NO